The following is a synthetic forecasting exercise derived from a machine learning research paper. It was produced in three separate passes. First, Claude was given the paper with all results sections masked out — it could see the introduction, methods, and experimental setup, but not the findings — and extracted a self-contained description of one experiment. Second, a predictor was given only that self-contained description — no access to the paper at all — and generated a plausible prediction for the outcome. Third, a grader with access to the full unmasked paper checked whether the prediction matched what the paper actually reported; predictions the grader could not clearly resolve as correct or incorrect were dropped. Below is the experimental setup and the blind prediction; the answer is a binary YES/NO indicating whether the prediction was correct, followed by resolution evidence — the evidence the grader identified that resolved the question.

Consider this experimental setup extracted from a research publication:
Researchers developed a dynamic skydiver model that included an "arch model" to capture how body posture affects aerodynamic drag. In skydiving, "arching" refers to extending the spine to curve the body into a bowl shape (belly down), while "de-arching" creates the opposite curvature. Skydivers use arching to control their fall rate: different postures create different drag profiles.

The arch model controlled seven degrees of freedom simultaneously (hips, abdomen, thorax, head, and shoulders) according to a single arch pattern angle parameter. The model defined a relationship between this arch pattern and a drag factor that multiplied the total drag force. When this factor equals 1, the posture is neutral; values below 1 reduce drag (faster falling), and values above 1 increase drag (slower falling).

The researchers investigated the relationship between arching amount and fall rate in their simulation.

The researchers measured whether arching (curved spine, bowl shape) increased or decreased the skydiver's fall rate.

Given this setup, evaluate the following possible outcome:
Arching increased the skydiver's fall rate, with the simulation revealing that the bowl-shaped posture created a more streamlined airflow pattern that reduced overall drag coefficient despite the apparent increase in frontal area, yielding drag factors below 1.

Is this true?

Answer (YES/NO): YES